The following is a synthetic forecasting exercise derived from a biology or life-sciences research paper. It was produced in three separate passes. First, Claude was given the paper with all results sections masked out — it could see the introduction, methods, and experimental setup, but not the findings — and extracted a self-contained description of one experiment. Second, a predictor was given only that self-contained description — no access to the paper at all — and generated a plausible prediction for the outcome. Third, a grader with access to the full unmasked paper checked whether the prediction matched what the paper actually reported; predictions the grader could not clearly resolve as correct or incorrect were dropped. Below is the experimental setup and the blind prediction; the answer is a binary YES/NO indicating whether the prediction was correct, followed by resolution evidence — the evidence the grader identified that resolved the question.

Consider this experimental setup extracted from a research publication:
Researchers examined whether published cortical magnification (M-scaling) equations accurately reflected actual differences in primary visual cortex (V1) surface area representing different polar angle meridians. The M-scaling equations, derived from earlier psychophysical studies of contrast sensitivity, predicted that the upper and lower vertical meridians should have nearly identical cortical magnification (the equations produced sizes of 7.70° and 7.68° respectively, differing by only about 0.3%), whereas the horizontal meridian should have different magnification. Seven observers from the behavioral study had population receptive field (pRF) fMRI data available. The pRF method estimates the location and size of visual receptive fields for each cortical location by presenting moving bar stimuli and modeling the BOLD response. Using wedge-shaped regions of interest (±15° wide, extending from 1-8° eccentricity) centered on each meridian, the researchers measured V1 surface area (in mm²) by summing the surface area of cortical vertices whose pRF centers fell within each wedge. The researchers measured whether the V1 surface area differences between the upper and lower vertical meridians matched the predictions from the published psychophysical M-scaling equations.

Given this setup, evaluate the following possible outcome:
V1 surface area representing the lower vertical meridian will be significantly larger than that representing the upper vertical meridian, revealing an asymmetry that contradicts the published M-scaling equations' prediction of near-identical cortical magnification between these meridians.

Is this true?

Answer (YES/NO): YES